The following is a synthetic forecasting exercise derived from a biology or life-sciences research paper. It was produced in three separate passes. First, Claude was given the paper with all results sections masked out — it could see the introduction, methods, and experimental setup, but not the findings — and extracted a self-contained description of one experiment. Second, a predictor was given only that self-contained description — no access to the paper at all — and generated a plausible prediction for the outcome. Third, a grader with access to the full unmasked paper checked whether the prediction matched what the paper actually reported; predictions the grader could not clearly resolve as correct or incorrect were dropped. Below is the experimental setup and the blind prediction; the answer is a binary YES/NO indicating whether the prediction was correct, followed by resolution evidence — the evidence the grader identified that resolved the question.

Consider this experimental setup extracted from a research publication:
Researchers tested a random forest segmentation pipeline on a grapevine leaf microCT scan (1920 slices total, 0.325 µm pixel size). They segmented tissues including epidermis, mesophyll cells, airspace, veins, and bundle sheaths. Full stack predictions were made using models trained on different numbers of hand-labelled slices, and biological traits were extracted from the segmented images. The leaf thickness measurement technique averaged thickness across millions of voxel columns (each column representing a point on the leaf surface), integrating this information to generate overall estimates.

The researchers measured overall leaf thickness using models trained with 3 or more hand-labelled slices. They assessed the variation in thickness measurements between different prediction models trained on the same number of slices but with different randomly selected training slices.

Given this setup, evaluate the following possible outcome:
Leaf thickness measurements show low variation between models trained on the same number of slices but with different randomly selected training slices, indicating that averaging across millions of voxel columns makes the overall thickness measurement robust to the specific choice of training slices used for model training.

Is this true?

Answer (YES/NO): YES